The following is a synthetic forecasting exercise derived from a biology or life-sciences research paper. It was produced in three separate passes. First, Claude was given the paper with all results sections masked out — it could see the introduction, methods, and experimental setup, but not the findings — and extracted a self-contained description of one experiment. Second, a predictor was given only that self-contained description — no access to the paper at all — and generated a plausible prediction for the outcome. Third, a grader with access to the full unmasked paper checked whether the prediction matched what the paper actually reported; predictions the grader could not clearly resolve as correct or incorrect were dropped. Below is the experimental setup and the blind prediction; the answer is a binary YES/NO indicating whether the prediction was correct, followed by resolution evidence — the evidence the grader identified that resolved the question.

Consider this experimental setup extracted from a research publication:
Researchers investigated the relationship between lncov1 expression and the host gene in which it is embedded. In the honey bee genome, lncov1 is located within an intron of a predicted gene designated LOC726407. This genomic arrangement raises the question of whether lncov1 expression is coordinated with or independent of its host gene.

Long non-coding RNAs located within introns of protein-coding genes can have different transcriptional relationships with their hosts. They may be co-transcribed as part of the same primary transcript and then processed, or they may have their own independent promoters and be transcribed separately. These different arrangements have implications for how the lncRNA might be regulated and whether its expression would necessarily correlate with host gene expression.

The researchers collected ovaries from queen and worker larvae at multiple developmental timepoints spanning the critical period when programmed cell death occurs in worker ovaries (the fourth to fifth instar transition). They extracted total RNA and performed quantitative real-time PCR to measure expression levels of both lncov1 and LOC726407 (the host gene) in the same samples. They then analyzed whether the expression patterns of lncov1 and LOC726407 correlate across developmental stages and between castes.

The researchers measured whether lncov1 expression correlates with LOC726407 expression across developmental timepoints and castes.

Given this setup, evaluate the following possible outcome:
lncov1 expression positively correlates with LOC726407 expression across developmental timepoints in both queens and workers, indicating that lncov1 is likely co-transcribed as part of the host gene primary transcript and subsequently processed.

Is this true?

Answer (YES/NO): NO